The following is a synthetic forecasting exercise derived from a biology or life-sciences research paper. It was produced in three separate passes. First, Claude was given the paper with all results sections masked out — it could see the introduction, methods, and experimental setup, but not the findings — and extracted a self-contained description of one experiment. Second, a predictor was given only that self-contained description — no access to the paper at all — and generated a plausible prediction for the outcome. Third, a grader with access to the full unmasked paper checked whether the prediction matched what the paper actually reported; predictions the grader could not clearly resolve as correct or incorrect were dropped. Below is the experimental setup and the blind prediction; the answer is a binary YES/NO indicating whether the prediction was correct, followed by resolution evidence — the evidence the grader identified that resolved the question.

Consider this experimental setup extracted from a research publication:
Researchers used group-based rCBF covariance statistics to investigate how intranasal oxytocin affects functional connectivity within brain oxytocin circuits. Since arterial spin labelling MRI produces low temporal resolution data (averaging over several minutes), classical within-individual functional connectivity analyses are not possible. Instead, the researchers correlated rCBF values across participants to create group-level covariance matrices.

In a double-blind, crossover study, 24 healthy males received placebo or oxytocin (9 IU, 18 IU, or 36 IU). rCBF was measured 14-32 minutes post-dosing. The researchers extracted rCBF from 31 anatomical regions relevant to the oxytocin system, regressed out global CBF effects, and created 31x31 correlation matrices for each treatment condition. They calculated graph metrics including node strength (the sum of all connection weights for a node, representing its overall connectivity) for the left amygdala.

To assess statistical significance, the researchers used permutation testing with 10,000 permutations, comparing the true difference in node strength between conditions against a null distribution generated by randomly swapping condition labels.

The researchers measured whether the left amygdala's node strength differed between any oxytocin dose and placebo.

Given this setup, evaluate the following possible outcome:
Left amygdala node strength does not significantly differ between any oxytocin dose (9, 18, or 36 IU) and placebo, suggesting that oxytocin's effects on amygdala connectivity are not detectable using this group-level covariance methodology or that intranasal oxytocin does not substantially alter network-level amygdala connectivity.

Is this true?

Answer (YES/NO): YES